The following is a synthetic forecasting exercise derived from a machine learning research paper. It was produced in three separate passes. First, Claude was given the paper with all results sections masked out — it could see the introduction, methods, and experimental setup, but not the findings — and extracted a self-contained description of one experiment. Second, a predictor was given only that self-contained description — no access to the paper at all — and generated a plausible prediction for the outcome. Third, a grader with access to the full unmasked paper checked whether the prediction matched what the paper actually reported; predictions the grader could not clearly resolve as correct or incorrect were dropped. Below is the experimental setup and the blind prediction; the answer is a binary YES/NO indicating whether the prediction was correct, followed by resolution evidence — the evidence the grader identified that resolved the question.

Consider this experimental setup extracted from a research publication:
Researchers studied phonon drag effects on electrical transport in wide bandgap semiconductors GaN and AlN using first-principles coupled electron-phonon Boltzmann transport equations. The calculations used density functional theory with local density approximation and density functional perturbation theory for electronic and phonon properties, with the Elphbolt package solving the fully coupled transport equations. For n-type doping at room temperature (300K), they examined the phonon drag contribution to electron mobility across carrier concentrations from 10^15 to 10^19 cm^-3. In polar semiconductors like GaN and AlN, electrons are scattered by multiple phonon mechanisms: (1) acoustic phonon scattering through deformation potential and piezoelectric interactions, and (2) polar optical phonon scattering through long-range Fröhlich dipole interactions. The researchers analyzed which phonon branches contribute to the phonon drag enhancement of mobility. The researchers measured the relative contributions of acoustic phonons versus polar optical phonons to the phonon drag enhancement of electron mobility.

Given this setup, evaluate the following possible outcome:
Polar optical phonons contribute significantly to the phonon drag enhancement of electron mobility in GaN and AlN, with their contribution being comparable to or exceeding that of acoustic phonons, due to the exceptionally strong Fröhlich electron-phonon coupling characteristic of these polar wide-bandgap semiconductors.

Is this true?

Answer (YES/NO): YES